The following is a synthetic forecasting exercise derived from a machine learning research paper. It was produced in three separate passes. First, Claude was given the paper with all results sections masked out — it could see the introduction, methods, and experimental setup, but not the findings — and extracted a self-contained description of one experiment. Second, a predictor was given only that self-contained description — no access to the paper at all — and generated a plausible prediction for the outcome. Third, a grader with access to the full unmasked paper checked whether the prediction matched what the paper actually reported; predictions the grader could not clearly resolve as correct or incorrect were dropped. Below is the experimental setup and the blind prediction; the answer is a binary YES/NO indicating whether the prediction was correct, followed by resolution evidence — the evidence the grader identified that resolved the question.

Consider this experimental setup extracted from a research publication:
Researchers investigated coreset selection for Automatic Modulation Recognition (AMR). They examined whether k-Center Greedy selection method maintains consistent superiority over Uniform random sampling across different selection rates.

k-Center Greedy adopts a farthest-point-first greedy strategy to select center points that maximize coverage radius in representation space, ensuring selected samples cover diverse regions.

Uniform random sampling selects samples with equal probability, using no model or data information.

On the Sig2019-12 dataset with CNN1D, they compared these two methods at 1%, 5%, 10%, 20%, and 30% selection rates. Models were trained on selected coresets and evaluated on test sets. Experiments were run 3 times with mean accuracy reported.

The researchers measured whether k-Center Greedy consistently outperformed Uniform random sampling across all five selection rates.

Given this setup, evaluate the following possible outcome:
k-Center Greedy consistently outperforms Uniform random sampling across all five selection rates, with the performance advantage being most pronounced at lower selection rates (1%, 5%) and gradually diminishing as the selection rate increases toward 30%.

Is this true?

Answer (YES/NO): NO